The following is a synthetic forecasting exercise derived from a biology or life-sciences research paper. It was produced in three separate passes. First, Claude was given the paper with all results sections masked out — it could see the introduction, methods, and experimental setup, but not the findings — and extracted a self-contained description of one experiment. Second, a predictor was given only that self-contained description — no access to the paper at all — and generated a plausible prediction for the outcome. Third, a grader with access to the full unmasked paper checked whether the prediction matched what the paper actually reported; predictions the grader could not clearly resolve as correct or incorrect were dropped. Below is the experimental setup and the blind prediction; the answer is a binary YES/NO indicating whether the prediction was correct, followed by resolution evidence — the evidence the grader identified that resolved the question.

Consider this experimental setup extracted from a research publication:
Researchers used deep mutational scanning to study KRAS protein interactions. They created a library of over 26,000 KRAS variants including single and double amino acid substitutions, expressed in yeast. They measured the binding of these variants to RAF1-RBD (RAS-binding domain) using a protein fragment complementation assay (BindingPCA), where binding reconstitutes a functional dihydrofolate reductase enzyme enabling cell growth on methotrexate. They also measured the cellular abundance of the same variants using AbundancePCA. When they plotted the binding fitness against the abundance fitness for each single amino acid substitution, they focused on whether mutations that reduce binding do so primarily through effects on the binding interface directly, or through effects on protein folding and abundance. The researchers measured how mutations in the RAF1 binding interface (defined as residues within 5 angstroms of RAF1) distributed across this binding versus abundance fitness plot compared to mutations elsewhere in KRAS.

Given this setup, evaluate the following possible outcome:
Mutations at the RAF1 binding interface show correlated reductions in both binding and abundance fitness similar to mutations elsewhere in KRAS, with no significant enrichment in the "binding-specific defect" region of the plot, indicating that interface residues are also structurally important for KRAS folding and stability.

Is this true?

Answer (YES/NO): NO